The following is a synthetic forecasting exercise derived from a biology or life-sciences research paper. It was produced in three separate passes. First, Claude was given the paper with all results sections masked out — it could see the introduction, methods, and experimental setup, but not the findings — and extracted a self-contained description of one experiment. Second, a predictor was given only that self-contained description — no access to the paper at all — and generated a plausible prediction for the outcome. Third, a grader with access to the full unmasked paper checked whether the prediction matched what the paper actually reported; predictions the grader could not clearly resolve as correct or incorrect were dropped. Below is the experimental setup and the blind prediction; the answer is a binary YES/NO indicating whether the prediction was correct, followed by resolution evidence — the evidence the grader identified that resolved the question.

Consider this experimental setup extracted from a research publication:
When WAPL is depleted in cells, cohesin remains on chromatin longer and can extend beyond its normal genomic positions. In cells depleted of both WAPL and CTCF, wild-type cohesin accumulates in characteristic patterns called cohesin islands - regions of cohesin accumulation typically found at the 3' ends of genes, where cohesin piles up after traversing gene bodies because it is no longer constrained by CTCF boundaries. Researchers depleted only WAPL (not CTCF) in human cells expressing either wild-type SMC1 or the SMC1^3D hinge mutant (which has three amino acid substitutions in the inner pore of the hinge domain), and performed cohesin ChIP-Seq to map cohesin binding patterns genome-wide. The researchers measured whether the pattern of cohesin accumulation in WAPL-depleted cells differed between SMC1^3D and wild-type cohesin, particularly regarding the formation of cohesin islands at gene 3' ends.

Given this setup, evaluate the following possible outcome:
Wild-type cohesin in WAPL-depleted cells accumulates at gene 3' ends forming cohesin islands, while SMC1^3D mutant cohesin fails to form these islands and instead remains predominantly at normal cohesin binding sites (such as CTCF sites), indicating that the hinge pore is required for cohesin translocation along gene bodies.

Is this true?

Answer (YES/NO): NO